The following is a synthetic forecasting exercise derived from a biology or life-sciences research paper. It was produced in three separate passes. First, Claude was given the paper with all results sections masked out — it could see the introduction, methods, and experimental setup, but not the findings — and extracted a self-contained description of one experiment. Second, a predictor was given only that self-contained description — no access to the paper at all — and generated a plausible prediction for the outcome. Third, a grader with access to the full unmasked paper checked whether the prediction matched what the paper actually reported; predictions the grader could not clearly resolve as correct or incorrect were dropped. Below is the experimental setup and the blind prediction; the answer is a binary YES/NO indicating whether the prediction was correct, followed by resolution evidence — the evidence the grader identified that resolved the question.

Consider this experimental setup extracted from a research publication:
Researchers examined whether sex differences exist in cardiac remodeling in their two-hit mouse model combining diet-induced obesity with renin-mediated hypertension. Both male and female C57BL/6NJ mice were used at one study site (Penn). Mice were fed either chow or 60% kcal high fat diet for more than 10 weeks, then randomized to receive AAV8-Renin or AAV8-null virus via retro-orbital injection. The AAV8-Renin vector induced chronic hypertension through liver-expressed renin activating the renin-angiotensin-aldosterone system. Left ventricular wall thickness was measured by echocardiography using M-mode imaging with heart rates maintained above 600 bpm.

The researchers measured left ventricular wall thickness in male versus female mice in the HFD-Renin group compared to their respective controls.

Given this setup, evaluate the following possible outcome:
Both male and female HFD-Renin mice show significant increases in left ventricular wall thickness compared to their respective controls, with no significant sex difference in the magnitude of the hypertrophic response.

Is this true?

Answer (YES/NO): NO